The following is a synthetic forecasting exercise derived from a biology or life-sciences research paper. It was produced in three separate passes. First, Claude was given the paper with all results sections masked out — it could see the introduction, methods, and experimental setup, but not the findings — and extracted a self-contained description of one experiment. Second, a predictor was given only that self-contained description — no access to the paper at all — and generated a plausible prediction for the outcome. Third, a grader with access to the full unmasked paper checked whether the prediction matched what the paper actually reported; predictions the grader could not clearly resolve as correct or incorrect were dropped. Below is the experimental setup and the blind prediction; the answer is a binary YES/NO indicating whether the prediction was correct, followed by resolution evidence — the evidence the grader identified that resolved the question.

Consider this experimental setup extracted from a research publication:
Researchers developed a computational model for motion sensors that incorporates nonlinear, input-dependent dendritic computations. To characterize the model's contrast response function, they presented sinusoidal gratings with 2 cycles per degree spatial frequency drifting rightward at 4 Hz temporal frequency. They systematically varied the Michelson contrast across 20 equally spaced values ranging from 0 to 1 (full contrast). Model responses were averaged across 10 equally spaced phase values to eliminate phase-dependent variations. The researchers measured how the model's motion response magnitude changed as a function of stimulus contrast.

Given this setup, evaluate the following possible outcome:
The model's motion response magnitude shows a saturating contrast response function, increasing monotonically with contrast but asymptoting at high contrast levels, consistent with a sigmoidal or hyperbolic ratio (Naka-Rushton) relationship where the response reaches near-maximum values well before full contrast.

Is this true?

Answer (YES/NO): YES